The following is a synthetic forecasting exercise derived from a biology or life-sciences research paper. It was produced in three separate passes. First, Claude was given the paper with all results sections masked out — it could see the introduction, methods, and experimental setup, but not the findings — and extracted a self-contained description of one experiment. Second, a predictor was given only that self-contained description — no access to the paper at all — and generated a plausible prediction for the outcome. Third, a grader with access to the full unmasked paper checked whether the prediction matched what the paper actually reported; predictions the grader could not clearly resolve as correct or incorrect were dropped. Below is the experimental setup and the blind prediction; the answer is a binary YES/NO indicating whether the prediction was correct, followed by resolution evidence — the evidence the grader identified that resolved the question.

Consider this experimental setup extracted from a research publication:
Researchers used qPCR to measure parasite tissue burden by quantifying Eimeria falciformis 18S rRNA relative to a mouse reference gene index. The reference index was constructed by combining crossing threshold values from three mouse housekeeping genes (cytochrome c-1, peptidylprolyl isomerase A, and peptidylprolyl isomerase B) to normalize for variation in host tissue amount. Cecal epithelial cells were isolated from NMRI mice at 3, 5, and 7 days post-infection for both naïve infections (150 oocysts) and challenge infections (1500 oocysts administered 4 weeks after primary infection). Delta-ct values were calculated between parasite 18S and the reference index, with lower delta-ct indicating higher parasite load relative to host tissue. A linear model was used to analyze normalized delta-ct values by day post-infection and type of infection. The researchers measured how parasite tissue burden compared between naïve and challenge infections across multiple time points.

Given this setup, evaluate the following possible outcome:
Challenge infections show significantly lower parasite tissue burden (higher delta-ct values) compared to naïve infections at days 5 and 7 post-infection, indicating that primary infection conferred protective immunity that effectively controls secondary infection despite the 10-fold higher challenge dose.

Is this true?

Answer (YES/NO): NO